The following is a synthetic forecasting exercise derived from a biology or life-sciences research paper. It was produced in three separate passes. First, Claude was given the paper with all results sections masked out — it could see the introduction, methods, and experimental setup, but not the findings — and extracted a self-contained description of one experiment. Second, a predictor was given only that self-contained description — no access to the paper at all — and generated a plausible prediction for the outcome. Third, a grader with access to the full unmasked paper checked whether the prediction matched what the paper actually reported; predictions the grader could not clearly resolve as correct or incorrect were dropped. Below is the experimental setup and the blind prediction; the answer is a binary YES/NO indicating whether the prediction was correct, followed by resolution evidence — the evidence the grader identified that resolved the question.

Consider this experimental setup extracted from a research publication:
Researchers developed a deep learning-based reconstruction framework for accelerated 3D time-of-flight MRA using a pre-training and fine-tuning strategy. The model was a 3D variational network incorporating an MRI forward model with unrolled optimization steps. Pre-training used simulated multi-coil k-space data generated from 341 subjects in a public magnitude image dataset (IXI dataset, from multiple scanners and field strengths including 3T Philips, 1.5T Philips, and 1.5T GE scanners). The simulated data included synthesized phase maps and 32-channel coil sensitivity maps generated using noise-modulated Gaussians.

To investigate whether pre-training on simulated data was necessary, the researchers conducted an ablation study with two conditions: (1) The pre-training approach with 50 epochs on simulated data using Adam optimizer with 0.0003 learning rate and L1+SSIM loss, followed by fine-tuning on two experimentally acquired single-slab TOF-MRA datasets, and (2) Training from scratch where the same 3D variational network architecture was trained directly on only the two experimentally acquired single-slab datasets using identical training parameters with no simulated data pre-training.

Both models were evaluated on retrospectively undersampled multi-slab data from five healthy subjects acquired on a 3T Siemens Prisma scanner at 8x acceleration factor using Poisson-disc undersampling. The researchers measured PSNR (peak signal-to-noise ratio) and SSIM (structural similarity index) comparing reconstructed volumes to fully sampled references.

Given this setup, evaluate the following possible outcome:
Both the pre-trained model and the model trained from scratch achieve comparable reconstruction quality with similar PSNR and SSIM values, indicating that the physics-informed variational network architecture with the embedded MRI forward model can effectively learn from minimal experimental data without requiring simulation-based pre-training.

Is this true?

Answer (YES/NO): NO